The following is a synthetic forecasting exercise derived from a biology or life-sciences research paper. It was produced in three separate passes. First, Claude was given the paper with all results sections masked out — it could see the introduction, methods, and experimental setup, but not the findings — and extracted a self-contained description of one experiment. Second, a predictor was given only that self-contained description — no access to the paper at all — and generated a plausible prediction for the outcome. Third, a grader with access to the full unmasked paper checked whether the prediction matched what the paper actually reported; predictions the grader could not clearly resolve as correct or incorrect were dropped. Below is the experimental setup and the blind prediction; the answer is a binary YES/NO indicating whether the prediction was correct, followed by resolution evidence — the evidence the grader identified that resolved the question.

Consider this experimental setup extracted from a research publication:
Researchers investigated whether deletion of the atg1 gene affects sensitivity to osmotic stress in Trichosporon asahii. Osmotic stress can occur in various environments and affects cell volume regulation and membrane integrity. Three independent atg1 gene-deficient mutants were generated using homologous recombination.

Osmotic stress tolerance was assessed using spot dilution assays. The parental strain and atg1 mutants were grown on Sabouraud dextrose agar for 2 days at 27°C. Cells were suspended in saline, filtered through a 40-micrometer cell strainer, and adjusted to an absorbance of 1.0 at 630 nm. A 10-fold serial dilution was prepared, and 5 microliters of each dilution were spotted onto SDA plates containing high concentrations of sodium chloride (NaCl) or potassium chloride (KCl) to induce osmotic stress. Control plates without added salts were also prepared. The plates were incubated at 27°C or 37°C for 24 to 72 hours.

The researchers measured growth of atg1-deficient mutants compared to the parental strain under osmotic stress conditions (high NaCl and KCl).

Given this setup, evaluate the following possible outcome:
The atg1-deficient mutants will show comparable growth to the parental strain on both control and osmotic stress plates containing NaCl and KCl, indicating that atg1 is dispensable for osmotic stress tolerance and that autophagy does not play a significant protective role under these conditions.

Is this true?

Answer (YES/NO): YES